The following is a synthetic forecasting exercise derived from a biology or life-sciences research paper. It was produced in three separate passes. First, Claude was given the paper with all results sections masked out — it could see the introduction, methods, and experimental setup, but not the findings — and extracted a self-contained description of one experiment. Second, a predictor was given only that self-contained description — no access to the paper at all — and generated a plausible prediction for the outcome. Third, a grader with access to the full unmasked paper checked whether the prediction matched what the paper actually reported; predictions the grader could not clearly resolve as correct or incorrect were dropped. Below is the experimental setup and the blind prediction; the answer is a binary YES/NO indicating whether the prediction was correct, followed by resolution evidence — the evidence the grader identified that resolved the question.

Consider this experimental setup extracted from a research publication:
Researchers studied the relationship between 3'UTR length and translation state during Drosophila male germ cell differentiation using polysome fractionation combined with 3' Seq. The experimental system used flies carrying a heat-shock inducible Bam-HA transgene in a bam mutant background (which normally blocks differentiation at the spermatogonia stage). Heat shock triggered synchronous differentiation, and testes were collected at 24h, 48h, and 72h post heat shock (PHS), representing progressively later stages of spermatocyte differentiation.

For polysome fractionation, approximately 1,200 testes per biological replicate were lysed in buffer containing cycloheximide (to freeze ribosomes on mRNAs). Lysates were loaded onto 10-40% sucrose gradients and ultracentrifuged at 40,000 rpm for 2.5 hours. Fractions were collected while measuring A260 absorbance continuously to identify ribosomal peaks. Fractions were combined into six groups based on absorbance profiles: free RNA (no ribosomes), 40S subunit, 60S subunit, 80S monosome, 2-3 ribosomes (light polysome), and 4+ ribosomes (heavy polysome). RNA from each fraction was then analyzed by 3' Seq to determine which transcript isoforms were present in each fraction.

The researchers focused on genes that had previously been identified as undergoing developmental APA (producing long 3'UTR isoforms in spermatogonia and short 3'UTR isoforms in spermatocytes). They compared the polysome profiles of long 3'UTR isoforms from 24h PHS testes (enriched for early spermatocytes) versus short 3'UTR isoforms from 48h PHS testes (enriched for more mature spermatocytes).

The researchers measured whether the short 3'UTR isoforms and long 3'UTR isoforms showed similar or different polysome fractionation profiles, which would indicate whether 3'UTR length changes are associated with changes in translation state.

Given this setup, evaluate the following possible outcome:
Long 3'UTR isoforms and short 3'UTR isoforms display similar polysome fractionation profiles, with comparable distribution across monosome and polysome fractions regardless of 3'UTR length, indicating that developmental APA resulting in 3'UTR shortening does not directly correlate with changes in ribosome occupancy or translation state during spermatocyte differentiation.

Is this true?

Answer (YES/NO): NO